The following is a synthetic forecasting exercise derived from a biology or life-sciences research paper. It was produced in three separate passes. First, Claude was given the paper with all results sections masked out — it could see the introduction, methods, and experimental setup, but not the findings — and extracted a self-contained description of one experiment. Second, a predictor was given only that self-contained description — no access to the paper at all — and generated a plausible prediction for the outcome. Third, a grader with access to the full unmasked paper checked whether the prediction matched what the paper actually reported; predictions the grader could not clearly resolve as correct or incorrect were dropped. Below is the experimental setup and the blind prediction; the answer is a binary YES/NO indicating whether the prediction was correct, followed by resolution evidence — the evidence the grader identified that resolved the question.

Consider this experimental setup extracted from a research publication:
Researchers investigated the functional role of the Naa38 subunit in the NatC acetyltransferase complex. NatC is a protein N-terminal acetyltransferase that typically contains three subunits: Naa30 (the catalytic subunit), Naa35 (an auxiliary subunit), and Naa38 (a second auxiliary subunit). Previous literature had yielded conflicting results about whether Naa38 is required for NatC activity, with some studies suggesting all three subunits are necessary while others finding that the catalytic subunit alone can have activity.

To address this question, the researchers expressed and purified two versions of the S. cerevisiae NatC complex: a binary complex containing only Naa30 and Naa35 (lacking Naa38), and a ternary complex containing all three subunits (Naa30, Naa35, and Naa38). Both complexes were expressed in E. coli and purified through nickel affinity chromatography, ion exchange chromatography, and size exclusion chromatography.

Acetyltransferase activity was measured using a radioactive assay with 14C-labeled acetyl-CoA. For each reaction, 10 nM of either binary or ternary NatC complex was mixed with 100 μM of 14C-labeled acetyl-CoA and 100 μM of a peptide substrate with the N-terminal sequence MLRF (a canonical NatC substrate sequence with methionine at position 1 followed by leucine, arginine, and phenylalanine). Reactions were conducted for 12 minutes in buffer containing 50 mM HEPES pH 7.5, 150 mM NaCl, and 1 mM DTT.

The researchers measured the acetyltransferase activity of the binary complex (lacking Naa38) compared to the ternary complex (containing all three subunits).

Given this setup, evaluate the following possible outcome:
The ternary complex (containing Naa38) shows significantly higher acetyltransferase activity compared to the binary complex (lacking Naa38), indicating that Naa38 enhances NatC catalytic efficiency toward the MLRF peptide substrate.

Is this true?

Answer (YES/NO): YES